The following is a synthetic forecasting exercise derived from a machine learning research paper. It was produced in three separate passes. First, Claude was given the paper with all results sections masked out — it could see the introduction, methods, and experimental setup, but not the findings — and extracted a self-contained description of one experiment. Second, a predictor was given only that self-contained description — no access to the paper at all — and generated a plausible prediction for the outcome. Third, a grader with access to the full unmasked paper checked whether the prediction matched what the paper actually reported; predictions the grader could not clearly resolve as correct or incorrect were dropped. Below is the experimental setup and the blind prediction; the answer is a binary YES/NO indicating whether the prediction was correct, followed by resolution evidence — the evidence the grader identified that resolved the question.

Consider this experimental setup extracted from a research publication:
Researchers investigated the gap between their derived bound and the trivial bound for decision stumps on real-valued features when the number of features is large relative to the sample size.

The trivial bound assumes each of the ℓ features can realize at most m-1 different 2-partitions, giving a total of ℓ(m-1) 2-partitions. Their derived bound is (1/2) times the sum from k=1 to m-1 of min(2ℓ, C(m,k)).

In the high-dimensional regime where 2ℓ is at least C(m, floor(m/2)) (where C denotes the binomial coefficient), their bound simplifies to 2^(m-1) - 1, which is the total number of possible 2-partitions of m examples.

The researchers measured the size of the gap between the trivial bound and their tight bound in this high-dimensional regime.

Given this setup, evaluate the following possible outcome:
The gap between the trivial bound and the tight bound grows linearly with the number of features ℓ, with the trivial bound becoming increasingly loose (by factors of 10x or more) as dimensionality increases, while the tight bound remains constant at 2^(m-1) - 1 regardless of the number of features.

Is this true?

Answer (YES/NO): NO